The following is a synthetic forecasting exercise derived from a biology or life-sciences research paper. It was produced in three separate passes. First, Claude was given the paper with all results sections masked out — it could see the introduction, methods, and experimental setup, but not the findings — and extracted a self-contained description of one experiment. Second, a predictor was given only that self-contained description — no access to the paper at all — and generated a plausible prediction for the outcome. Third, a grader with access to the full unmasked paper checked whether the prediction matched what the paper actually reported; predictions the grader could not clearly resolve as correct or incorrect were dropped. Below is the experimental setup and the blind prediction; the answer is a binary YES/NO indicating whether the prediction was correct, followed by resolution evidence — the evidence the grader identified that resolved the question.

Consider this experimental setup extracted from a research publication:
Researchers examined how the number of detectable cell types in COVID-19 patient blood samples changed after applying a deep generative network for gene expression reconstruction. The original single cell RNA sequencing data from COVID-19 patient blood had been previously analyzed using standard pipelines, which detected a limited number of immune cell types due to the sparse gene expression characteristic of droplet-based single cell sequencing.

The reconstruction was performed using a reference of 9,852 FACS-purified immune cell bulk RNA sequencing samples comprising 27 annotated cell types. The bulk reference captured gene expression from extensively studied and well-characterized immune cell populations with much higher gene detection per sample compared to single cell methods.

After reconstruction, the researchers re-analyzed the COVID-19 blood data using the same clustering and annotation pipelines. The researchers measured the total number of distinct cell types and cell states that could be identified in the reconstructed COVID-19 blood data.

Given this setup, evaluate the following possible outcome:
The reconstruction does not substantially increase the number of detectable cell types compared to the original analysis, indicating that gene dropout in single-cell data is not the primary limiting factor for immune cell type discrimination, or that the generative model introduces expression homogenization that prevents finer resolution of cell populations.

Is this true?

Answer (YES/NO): NO